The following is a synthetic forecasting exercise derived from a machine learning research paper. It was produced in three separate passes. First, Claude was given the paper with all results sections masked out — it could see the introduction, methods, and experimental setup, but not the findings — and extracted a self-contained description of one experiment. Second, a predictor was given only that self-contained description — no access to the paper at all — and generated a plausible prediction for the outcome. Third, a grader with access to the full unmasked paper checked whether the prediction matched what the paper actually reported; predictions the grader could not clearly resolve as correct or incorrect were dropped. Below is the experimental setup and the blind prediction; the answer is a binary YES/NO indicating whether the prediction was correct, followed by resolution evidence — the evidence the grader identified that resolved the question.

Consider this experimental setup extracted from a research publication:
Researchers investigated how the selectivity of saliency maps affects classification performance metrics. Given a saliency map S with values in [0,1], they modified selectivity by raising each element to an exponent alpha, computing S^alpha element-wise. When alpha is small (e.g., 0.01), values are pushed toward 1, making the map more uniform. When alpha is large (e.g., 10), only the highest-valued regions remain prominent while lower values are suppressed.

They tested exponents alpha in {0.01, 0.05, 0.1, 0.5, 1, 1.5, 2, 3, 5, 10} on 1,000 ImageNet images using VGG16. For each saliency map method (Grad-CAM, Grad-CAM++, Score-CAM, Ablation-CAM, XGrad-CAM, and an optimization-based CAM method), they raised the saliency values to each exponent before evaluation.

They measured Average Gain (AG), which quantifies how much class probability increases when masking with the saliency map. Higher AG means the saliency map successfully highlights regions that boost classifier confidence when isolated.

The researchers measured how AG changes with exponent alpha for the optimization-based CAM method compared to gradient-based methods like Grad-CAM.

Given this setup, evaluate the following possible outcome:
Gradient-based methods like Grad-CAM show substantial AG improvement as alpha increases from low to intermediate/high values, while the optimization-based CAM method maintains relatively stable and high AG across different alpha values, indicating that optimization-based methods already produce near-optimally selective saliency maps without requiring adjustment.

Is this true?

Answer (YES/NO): NO